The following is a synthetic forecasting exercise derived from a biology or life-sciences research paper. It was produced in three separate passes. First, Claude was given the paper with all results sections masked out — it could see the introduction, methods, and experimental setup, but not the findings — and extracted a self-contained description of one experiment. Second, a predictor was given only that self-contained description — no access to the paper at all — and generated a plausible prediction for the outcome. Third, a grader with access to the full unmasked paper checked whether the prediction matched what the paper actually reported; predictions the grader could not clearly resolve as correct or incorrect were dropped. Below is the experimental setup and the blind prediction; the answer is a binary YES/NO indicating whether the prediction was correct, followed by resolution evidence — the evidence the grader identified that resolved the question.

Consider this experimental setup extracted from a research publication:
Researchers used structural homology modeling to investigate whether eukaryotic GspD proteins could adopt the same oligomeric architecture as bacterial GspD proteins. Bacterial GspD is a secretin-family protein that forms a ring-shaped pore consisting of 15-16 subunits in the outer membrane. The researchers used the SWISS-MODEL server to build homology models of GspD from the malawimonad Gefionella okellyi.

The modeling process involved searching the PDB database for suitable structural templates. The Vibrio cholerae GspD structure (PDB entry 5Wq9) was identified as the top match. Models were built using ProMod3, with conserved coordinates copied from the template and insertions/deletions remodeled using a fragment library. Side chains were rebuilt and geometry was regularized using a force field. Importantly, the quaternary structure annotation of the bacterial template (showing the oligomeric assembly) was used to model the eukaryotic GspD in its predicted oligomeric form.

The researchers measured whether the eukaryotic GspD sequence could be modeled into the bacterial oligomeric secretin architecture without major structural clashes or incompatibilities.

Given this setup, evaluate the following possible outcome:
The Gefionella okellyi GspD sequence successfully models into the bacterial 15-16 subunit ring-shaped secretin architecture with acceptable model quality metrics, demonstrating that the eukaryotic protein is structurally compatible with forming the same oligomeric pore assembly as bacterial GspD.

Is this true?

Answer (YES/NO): YES